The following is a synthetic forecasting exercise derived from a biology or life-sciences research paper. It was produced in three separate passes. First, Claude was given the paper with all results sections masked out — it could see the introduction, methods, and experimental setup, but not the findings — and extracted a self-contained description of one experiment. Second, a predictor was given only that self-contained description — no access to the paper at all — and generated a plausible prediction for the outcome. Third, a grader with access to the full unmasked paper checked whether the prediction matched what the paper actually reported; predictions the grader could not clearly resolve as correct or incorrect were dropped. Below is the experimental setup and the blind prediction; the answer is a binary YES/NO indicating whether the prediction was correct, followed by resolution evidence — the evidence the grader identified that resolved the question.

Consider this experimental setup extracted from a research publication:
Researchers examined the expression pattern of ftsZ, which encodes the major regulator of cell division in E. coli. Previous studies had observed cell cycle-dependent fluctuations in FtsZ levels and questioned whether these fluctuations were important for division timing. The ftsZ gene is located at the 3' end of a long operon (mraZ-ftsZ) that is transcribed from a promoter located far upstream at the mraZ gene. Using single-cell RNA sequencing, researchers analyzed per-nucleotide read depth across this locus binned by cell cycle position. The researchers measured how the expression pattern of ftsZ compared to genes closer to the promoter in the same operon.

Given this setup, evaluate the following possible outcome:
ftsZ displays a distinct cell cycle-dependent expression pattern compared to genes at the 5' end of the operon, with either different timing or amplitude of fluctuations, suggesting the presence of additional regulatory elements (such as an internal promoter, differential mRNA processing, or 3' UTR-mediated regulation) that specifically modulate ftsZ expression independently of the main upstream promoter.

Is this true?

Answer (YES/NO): NO